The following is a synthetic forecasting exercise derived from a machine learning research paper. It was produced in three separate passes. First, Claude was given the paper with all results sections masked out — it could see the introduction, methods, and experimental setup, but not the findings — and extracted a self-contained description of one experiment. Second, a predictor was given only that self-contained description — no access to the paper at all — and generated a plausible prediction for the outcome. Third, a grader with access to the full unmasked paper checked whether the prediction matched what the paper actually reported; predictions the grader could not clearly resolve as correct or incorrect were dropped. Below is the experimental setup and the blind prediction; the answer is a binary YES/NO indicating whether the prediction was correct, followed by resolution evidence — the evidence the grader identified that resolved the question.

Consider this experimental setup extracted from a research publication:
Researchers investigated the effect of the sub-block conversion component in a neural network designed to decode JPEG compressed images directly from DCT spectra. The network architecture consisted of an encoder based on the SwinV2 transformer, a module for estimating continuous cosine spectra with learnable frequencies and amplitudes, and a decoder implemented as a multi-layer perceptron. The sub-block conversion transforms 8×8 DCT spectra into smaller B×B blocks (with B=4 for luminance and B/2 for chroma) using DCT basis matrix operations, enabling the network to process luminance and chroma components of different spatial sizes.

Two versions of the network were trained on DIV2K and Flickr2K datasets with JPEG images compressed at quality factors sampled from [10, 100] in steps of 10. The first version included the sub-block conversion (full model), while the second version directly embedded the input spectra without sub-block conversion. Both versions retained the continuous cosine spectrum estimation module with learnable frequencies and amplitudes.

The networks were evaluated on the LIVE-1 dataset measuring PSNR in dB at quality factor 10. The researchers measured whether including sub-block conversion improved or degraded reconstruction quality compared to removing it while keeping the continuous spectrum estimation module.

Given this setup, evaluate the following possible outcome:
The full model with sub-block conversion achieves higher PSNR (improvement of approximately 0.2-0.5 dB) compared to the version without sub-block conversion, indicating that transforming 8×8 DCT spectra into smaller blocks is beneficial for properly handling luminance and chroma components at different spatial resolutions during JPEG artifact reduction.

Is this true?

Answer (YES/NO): YES